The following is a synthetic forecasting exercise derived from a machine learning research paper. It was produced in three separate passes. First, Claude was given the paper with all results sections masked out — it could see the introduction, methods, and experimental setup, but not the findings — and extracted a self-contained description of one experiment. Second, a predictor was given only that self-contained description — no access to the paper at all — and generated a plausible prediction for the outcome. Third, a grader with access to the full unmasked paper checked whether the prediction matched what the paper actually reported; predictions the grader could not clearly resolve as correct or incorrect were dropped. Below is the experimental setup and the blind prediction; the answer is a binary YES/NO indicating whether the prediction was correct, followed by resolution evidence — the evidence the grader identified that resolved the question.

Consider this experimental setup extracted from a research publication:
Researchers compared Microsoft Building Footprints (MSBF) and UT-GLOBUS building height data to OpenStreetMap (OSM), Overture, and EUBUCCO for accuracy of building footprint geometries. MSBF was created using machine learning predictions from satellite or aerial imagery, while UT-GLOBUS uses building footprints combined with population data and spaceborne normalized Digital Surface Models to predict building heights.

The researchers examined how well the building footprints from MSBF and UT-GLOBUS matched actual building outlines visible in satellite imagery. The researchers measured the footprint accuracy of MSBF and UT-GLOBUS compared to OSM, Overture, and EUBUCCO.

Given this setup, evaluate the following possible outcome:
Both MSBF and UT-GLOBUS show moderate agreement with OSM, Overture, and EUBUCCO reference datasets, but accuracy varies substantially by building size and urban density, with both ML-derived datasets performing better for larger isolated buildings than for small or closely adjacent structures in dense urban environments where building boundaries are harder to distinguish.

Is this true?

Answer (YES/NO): NO